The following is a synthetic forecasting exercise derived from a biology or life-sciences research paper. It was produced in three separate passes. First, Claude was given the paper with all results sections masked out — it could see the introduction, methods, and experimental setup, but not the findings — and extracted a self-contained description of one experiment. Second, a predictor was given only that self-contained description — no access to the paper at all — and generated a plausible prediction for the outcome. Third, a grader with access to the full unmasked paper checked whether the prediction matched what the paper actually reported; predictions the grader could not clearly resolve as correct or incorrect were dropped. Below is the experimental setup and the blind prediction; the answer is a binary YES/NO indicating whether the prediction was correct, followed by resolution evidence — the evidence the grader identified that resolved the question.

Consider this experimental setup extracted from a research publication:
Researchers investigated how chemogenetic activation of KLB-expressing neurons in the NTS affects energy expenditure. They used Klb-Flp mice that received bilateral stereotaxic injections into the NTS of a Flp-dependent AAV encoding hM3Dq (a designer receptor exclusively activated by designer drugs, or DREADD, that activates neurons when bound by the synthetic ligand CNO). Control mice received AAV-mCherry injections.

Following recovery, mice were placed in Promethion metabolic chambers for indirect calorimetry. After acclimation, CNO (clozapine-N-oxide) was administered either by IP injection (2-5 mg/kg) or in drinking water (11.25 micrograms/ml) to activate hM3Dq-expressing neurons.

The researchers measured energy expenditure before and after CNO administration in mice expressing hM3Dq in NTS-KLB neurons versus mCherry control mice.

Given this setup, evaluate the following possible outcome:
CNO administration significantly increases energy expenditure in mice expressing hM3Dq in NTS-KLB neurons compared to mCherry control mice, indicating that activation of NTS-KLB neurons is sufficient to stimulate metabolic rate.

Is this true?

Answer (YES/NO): YES